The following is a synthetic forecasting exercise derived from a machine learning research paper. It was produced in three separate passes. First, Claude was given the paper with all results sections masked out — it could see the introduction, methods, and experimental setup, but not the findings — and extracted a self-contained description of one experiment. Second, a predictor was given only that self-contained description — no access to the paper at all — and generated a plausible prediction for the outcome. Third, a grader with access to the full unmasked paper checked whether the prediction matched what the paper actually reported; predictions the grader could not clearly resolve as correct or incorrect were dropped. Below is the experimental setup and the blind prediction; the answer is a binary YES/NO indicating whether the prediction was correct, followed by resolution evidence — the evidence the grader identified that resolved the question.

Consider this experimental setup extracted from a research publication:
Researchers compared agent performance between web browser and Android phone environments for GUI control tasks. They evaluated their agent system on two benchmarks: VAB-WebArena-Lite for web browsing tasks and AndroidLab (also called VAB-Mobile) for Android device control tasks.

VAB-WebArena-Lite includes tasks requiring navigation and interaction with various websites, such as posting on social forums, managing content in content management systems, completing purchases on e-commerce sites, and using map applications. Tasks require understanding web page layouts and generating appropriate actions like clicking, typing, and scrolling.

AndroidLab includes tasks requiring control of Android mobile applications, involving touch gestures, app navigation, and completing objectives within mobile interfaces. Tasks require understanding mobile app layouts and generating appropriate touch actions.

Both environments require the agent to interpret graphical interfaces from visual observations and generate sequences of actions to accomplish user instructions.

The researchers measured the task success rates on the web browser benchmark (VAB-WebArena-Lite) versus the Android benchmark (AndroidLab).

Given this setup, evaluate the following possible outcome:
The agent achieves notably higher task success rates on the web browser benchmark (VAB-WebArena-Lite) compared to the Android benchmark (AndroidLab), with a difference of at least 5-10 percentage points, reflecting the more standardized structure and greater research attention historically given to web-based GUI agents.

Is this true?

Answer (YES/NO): YES